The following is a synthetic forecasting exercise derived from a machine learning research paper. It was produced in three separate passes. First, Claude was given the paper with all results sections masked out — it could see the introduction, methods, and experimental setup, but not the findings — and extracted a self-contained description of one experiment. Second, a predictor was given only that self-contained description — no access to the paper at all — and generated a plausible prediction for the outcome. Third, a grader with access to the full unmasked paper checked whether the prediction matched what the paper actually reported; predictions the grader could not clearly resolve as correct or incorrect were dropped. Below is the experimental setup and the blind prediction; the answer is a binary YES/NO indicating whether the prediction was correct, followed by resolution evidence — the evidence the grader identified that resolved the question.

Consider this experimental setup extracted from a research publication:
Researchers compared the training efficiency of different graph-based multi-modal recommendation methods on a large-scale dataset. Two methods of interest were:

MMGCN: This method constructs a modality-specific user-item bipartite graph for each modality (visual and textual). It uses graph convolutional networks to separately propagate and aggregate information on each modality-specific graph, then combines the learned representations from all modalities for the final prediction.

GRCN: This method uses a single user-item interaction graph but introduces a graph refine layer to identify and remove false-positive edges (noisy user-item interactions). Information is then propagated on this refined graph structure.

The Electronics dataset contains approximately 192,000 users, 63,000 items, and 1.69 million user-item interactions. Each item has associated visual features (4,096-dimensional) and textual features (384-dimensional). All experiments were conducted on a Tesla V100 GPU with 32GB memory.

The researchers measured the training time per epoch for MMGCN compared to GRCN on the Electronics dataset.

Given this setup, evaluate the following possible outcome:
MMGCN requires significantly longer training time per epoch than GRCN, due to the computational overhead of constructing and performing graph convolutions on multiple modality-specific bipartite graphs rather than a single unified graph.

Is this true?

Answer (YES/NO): YES